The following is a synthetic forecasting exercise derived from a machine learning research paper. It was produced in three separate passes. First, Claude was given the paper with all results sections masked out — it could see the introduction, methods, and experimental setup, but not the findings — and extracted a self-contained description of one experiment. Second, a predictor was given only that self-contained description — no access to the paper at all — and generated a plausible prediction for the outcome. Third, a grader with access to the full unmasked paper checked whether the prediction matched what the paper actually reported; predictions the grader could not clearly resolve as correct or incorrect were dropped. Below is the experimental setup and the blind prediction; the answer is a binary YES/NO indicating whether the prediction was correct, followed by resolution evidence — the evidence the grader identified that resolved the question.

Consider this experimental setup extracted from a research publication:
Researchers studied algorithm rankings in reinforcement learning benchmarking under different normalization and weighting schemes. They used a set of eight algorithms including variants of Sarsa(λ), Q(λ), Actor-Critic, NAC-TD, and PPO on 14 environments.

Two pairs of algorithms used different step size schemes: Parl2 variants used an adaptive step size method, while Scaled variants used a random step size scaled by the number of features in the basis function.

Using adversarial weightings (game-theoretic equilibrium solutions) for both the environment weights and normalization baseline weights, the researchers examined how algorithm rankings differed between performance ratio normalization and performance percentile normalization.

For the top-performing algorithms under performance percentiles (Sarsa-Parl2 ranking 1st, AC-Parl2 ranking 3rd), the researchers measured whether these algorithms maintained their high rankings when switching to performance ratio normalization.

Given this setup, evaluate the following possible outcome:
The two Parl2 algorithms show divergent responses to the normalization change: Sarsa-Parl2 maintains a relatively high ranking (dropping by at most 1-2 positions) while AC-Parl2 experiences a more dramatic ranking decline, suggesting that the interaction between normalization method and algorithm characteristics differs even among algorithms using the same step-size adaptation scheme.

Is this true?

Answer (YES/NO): NO